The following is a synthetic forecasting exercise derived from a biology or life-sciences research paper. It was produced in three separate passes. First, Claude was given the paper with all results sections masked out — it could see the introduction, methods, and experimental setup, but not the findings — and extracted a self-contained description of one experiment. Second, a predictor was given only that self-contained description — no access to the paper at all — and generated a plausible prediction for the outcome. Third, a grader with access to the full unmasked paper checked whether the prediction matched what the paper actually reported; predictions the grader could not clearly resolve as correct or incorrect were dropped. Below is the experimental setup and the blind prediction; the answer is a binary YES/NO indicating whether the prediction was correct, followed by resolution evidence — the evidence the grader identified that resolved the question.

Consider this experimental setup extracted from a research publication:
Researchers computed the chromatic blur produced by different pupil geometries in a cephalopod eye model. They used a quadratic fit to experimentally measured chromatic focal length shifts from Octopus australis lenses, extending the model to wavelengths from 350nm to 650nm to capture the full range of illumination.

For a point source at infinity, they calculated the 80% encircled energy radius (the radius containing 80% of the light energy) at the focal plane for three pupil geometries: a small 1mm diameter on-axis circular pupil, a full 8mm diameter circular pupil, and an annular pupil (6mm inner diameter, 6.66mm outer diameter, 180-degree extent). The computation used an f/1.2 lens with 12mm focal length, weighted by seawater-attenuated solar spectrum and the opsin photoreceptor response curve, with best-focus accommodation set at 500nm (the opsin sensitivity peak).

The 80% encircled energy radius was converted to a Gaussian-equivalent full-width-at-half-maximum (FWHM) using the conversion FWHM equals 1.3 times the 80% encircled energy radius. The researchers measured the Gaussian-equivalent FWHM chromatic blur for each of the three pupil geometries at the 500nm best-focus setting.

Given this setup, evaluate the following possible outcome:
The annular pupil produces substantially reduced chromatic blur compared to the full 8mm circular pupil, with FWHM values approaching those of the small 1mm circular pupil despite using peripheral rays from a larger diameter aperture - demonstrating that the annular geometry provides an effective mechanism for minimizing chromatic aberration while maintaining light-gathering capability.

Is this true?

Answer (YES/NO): NO